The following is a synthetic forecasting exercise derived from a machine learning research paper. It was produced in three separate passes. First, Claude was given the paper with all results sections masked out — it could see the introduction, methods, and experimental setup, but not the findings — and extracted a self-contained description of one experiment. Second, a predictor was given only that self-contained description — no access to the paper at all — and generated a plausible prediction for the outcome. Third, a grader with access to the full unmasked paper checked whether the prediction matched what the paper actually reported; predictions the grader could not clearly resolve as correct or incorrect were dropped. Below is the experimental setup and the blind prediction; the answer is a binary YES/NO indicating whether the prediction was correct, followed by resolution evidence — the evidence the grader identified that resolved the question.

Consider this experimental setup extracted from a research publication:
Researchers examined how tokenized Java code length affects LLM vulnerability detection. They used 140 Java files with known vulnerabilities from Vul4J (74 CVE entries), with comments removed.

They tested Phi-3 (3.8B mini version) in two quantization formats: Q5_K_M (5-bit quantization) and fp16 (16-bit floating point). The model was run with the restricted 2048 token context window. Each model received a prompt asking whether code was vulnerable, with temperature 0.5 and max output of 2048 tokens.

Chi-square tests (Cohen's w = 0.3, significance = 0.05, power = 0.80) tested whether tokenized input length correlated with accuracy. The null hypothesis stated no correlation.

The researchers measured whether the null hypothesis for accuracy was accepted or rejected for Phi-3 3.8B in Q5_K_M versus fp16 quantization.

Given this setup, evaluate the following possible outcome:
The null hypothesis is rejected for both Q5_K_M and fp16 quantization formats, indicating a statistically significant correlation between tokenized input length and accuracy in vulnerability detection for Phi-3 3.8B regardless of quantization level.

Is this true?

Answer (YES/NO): NO